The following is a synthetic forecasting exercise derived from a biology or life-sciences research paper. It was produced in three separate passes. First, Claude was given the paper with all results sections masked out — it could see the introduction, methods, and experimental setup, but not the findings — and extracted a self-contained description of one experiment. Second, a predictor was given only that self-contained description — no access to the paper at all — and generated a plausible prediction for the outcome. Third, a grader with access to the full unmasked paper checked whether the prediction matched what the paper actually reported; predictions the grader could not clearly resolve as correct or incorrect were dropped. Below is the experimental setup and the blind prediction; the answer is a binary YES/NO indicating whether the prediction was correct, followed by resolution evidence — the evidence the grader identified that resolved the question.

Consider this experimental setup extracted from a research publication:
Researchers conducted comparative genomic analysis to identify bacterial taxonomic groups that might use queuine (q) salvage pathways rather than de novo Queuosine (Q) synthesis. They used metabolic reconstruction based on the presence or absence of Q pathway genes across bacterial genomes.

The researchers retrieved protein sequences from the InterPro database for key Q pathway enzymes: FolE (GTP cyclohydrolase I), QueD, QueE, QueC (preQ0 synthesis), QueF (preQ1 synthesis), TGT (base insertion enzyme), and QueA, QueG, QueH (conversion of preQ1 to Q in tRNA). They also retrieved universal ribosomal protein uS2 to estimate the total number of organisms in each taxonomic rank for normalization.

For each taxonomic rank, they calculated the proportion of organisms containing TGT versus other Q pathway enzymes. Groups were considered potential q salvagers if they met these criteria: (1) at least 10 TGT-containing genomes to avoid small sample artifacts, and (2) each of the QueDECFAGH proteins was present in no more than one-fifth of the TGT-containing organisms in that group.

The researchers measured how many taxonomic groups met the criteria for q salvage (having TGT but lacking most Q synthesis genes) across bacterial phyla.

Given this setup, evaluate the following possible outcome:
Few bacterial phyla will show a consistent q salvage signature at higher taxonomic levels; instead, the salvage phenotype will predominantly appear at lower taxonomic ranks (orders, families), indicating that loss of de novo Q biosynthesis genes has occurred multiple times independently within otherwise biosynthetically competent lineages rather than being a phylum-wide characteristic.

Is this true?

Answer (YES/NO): YES